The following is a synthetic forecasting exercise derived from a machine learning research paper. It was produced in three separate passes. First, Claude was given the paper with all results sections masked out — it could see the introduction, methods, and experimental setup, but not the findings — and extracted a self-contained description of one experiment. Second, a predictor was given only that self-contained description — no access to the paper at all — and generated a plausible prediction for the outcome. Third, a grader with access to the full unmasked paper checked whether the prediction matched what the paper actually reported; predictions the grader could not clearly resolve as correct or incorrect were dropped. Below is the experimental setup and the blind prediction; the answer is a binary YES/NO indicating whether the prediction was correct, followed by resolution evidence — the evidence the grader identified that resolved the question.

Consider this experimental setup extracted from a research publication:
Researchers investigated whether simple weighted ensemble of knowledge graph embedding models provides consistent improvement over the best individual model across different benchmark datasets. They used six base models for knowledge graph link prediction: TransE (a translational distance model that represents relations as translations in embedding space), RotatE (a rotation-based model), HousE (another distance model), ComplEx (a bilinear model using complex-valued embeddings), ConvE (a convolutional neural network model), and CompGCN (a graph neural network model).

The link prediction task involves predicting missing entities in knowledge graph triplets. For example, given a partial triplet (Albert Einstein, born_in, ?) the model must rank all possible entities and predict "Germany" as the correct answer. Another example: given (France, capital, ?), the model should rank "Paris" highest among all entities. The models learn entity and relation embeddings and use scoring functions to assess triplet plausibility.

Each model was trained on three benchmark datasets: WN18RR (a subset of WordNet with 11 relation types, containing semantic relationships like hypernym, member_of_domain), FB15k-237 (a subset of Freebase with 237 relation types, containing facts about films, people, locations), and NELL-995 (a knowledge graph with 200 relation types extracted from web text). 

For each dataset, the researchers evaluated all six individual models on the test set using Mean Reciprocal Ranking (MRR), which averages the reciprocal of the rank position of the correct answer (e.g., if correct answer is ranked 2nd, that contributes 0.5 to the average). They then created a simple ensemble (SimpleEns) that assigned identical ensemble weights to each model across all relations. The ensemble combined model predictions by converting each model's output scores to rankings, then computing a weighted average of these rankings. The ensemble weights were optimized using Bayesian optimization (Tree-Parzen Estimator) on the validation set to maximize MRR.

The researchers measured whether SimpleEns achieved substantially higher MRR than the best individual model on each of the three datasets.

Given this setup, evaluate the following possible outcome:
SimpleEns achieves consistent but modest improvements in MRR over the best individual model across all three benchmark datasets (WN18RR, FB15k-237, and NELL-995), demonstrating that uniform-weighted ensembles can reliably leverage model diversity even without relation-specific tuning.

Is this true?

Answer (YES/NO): YES